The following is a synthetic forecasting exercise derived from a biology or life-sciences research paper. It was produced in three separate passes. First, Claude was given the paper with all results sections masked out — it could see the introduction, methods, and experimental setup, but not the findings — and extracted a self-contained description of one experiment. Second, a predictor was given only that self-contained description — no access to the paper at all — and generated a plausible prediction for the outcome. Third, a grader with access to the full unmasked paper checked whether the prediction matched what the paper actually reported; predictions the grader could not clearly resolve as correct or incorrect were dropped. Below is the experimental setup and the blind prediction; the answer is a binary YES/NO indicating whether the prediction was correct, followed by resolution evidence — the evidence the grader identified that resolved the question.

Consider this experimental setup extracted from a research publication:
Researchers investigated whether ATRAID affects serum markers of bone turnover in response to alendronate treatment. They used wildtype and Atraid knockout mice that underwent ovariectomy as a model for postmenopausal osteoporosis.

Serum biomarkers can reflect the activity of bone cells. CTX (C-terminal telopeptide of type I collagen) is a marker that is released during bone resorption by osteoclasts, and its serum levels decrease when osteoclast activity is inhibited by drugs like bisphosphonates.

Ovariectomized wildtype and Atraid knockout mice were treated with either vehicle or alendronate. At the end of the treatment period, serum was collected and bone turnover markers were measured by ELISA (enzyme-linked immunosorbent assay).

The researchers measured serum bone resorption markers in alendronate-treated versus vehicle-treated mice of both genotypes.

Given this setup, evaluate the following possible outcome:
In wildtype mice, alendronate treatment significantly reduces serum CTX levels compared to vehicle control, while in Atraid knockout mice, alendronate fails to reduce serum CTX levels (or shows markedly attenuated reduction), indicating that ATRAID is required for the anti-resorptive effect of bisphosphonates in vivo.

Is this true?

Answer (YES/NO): YES